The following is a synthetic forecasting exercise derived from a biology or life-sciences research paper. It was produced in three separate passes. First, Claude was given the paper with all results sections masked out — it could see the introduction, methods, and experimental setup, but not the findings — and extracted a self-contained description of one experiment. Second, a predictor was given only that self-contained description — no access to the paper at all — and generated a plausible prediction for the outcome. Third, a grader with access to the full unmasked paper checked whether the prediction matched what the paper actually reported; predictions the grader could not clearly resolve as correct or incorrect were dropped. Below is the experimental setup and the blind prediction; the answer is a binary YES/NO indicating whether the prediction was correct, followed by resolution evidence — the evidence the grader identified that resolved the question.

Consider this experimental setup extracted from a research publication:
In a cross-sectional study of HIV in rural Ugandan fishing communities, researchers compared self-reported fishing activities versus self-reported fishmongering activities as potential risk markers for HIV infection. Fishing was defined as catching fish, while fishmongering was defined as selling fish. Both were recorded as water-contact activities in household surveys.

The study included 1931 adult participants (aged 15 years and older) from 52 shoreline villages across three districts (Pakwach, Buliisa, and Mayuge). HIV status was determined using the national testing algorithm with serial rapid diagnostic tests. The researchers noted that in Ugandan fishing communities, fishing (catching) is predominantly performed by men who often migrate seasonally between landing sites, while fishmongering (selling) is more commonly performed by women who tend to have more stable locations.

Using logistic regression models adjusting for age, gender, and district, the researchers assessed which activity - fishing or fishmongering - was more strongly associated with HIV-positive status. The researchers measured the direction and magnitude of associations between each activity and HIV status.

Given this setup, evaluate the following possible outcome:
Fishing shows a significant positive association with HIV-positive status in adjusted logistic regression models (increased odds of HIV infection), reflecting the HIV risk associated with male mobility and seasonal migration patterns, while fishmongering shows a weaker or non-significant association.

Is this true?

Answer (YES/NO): NO